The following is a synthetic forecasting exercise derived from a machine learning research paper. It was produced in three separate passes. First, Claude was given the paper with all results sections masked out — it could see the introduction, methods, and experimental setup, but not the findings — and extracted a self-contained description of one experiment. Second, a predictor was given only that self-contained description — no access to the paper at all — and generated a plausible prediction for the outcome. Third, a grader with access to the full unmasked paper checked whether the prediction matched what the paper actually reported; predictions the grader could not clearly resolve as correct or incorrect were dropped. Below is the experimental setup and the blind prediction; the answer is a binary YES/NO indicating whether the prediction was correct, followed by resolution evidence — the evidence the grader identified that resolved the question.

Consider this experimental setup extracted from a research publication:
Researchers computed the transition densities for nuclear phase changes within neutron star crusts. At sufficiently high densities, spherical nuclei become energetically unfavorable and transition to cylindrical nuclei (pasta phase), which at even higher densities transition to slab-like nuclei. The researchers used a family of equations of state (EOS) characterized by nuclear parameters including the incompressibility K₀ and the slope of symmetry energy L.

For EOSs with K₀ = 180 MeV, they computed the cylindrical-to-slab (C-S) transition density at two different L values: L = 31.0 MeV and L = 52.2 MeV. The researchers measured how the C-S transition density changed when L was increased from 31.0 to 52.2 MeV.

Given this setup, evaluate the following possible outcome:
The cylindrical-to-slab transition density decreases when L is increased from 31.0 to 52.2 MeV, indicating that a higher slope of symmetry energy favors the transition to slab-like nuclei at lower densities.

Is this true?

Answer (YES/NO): YES